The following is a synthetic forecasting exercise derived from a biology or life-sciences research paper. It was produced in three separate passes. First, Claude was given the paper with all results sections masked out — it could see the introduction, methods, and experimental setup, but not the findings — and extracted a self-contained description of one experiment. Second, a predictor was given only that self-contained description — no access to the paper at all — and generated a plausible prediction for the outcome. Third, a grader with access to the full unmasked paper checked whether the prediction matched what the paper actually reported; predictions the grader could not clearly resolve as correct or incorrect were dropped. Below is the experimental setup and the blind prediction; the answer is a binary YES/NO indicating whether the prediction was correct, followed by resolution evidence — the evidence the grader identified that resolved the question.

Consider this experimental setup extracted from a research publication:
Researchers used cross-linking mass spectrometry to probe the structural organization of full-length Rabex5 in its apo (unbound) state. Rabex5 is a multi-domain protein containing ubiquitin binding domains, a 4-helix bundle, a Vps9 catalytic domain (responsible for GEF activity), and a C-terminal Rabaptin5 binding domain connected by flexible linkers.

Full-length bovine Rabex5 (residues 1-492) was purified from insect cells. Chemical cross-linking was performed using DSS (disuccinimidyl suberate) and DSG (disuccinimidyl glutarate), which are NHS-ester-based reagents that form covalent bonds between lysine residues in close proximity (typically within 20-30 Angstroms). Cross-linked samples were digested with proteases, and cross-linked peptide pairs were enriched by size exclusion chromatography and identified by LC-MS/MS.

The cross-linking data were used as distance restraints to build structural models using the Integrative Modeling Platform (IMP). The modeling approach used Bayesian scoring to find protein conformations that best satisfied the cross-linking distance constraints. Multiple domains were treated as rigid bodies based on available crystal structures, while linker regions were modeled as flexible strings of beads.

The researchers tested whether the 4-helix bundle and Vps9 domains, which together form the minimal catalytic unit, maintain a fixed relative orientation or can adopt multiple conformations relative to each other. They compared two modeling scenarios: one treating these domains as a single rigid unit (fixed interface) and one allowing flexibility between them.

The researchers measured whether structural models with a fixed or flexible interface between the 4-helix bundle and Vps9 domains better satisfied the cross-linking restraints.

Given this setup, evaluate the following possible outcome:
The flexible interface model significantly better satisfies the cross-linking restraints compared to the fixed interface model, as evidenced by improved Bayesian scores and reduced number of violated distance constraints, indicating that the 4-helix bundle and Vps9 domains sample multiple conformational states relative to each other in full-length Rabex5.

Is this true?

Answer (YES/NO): YES